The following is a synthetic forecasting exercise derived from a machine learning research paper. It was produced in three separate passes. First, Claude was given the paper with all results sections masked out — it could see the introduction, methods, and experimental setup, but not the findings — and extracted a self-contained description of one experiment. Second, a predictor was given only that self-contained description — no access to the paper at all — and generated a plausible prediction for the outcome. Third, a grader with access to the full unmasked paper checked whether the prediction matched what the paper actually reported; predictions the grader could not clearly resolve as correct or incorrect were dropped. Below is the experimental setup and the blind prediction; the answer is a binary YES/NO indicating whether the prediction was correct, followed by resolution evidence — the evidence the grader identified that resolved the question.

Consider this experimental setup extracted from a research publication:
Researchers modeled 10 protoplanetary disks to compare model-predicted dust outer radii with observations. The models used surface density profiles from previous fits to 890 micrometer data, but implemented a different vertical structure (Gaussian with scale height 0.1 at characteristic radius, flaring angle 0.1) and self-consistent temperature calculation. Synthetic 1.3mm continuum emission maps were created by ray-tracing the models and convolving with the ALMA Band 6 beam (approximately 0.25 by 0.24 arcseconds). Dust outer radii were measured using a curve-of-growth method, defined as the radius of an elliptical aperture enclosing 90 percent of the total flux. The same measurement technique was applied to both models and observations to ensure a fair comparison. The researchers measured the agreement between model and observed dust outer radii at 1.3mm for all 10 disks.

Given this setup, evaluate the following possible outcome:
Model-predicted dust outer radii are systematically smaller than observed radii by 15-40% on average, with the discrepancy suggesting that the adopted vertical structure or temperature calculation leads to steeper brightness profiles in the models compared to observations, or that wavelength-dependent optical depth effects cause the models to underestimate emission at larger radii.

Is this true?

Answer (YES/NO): NO